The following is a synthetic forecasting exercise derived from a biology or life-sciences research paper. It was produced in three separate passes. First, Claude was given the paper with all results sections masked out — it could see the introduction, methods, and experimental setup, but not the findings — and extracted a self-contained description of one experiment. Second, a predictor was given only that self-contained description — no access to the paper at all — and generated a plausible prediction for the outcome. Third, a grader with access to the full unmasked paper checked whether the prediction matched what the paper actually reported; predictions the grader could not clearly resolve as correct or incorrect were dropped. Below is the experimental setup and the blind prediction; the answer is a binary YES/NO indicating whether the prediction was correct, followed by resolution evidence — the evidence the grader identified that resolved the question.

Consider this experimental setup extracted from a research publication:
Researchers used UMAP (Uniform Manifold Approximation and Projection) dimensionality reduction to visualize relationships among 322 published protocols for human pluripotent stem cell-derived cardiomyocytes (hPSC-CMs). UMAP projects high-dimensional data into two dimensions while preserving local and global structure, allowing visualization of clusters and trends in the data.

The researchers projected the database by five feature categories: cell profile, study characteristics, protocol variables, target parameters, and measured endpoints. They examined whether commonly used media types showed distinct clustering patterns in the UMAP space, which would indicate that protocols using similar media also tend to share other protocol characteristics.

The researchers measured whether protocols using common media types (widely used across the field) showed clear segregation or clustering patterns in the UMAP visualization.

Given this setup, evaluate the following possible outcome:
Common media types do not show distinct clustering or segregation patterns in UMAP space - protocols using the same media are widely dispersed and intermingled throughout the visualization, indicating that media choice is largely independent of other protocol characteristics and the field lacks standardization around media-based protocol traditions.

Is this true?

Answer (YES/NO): YES